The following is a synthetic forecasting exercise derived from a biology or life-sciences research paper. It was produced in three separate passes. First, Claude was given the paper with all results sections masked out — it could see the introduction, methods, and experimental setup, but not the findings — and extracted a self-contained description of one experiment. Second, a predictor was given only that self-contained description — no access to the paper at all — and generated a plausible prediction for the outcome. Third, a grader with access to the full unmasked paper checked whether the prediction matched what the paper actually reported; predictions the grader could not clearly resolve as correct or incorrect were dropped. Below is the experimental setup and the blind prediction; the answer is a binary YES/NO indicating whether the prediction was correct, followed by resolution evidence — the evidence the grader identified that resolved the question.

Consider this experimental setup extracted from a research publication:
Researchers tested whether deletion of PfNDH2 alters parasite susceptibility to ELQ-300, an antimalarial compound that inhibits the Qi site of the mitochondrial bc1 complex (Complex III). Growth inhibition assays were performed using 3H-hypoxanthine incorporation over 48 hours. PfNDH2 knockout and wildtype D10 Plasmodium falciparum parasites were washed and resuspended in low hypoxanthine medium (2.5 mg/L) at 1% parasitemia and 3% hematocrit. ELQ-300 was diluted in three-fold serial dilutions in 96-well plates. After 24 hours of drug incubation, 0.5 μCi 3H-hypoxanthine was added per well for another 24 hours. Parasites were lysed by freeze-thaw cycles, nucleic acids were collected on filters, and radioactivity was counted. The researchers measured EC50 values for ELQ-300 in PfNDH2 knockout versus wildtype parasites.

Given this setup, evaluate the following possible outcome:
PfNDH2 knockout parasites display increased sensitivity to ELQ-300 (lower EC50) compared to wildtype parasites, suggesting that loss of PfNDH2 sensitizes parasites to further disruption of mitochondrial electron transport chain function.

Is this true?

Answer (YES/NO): NO